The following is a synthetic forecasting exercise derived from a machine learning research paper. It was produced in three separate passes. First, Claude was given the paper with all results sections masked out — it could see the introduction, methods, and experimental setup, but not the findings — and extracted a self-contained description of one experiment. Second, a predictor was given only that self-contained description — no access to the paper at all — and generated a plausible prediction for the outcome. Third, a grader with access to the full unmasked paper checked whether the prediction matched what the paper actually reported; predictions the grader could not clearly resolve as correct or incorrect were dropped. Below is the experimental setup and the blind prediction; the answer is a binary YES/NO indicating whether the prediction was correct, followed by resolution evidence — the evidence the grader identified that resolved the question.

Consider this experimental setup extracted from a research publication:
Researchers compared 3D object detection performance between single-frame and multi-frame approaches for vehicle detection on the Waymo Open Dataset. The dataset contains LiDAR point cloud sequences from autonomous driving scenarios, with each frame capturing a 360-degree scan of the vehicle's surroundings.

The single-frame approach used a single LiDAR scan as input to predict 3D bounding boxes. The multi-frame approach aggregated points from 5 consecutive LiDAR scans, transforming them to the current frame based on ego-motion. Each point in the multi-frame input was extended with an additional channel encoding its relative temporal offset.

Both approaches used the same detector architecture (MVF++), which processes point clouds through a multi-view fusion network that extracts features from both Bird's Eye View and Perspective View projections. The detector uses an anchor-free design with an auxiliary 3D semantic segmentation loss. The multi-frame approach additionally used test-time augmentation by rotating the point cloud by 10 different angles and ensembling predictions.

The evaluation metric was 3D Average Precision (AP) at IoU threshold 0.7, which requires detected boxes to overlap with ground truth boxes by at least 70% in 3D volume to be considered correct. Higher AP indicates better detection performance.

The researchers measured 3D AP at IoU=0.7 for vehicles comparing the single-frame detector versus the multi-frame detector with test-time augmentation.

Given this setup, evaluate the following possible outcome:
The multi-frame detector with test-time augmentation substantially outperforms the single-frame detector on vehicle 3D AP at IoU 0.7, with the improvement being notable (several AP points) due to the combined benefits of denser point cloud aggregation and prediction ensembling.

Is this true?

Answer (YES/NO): YES